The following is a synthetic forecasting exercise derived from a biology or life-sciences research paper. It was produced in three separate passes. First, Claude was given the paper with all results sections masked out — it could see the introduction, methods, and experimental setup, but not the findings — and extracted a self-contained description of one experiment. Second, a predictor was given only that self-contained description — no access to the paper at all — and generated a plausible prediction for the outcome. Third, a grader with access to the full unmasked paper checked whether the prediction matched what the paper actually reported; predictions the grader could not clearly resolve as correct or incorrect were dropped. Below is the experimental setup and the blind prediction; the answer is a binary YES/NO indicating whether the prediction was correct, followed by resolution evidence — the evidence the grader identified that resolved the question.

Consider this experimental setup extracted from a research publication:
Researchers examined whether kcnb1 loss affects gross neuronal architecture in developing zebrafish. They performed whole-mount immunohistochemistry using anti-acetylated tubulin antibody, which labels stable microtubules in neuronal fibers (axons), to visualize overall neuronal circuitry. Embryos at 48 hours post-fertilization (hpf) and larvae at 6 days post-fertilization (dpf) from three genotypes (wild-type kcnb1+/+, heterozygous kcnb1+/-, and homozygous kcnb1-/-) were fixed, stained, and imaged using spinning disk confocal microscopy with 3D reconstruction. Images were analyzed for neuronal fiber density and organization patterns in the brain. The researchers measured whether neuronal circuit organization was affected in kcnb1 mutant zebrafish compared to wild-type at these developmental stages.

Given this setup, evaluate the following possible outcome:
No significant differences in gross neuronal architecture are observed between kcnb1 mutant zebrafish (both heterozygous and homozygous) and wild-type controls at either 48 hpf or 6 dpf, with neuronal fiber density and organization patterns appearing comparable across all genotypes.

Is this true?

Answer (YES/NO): YES